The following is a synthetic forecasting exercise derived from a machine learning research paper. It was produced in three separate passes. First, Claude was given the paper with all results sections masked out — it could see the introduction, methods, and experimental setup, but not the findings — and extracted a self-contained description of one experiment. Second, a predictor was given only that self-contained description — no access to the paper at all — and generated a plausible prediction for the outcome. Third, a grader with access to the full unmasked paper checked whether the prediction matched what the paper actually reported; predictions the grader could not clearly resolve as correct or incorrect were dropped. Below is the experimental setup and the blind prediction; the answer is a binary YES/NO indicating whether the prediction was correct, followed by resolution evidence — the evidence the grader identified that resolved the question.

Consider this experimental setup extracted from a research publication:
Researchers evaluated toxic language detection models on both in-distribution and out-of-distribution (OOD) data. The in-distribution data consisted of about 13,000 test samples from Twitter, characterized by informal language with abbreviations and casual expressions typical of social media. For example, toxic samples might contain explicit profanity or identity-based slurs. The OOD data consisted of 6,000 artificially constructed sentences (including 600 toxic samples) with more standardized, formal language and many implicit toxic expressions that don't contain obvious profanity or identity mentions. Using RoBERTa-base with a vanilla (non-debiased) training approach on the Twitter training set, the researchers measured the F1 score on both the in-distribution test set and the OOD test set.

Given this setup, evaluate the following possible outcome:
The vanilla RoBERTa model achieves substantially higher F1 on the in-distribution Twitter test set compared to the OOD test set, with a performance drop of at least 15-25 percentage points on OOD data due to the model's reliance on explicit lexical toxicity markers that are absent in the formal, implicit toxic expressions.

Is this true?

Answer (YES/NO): NO